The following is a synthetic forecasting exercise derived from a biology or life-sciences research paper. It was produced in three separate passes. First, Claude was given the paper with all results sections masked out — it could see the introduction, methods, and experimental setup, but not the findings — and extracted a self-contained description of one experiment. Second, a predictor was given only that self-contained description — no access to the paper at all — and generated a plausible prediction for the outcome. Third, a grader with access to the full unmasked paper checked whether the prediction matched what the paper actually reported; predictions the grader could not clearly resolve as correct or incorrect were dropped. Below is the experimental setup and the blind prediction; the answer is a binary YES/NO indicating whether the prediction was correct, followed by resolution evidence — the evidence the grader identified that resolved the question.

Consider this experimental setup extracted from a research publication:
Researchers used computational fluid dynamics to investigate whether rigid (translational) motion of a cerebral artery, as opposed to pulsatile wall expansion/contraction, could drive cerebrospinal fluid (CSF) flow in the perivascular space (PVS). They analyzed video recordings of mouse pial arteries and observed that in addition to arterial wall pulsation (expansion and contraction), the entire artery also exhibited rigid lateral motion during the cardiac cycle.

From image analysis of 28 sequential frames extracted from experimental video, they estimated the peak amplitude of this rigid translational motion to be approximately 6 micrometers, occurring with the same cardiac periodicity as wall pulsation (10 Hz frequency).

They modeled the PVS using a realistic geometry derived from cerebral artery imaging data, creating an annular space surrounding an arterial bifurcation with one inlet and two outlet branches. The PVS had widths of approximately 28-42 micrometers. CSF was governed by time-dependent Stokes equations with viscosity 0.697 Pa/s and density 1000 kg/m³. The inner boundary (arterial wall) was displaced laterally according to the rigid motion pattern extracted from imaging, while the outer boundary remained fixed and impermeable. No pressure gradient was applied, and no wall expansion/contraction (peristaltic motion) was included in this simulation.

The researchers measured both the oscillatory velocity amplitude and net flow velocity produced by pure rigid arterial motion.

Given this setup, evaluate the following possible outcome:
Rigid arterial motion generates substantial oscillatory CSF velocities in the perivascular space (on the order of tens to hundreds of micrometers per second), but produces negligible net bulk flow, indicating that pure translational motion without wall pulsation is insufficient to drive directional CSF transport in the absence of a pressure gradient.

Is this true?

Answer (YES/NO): YES